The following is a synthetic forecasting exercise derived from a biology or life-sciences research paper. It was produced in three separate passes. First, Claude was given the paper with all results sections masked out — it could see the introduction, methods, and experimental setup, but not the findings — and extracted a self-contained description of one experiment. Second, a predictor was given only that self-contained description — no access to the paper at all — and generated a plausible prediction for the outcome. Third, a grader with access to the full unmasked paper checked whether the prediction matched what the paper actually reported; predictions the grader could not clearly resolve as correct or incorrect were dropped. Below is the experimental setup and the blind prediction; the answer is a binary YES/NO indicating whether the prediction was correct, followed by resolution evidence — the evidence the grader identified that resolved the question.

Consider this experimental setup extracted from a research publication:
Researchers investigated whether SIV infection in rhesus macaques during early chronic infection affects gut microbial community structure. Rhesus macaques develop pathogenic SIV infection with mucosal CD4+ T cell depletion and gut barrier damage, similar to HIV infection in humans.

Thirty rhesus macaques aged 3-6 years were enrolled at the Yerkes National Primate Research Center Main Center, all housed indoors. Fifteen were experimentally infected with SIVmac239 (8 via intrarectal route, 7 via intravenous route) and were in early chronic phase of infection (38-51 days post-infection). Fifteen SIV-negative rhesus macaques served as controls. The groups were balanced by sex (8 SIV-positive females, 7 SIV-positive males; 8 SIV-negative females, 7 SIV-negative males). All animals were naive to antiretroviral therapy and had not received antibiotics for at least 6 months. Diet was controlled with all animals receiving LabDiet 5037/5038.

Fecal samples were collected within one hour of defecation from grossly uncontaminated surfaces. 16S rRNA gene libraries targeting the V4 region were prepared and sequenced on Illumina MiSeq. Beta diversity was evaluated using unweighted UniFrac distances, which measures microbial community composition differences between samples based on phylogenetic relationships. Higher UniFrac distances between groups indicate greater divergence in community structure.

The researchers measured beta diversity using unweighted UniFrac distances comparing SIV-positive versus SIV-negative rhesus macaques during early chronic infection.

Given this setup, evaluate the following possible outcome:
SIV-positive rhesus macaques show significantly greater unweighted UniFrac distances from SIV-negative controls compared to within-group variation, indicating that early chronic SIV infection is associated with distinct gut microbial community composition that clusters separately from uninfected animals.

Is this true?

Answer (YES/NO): NO